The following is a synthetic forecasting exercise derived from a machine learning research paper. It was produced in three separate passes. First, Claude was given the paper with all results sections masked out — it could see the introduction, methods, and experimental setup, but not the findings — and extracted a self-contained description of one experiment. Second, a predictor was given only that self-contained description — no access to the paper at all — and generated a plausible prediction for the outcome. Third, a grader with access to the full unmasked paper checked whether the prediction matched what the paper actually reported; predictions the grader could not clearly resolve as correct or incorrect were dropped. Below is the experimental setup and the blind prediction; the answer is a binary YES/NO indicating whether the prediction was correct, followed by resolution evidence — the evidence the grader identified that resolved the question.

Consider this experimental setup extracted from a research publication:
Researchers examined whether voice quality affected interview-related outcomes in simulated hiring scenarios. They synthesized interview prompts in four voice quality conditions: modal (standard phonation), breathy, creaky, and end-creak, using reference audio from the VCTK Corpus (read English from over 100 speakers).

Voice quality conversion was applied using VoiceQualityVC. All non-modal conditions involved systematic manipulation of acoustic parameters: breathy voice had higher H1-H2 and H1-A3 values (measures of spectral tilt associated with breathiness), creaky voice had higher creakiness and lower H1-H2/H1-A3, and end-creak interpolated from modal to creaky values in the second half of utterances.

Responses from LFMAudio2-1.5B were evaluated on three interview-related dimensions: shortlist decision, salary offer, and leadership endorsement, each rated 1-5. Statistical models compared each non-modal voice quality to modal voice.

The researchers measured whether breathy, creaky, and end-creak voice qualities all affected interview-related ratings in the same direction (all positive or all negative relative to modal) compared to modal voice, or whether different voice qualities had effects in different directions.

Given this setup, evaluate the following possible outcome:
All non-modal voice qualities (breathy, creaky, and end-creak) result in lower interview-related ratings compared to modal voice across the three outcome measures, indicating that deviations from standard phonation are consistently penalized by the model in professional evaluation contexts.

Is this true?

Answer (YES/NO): NO